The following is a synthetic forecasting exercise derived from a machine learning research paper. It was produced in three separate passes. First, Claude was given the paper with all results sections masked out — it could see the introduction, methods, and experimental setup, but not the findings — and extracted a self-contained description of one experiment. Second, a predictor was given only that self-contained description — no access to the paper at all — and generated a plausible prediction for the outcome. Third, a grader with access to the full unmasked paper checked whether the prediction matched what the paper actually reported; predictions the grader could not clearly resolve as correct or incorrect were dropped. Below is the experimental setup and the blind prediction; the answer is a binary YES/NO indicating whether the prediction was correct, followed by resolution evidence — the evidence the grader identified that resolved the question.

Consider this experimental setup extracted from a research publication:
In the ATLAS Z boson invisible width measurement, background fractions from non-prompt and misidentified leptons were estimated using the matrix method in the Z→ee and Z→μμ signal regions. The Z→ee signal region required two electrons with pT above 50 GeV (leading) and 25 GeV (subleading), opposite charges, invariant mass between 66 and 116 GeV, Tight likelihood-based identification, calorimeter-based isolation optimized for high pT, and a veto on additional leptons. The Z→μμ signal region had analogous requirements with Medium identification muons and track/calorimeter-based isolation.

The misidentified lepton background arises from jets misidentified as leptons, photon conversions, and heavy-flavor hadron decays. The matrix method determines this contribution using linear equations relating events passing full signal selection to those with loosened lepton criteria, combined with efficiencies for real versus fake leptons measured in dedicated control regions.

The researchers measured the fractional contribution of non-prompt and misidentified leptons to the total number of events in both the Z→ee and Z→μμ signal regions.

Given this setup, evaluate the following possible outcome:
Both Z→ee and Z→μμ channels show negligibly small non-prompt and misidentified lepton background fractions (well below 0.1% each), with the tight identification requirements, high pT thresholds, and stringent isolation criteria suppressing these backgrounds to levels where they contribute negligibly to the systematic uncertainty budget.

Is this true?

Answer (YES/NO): NO